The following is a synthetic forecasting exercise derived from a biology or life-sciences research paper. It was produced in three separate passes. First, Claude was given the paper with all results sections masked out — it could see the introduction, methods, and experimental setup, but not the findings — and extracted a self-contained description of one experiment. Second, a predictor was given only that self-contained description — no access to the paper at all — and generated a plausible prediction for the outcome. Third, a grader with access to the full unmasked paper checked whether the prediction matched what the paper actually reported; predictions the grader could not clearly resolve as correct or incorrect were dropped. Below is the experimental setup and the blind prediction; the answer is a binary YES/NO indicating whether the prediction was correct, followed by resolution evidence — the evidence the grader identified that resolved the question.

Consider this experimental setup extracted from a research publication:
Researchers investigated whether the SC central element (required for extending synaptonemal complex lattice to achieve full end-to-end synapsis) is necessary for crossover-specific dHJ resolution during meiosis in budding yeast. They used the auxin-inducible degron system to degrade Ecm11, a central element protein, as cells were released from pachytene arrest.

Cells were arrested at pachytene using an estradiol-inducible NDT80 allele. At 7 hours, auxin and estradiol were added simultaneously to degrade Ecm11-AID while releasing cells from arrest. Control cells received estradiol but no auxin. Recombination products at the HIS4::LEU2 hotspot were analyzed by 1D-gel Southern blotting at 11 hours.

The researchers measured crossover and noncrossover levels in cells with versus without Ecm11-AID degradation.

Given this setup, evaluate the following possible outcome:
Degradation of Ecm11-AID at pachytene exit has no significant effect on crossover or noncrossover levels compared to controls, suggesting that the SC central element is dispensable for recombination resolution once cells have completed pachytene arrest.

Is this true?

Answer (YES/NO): YES